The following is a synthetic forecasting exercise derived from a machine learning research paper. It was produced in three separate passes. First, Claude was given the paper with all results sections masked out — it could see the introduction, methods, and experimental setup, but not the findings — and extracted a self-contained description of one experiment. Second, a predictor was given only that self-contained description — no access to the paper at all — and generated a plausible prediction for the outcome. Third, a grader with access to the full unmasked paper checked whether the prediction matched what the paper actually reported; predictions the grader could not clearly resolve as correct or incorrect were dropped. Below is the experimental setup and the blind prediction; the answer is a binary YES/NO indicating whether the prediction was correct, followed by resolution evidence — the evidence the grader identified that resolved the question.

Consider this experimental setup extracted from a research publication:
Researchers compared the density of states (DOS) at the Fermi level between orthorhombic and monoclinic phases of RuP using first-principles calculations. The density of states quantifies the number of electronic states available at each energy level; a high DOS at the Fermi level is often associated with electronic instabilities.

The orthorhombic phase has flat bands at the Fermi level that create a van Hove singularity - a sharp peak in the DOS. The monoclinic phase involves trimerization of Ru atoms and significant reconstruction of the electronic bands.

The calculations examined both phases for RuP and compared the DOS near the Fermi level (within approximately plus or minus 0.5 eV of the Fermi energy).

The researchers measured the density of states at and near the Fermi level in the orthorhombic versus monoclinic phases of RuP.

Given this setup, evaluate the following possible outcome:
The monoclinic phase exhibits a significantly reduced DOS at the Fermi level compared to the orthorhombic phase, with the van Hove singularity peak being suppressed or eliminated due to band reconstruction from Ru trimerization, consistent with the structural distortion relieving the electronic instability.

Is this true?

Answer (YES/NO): YES